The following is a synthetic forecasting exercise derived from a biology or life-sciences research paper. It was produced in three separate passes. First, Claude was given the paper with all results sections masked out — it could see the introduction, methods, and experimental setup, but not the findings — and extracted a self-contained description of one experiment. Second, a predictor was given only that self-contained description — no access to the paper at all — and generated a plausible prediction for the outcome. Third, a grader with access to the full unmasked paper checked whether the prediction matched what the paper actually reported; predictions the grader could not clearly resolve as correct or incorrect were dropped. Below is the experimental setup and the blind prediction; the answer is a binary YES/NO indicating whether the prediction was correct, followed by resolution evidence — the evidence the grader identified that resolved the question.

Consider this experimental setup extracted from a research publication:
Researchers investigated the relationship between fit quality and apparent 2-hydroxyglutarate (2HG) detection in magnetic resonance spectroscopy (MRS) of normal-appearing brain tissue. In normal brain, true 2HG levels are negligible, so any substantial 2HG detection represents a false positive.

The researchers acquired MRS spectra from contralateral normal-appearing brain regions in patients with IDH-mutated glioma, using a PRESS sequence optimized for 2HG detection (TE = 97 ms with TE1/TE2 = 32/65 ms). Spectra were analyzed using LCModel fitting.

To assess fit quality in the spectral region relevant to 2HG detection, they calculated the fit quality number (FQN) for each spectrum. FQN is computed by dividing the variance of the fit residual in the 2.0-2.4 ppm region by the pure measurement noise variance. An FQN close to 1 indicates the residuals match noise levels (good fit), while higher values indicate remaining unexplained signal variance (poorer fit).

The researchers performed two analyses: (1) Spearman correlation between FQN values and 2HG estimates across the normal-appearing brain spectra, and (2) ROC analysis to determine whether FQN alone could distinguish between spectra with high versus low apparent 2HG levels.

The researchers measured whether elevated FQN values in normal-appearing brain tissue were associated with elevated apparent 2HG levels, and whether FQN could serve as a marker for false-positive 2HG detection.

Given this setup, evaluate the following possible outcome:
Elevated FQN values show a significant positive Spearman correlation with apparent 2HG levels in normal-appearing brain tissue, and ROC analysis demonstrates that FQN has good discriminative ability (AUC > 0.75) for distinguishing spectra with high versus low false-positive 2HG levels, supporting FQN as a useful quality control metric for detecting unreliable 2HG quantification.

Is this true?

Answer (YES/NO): NO